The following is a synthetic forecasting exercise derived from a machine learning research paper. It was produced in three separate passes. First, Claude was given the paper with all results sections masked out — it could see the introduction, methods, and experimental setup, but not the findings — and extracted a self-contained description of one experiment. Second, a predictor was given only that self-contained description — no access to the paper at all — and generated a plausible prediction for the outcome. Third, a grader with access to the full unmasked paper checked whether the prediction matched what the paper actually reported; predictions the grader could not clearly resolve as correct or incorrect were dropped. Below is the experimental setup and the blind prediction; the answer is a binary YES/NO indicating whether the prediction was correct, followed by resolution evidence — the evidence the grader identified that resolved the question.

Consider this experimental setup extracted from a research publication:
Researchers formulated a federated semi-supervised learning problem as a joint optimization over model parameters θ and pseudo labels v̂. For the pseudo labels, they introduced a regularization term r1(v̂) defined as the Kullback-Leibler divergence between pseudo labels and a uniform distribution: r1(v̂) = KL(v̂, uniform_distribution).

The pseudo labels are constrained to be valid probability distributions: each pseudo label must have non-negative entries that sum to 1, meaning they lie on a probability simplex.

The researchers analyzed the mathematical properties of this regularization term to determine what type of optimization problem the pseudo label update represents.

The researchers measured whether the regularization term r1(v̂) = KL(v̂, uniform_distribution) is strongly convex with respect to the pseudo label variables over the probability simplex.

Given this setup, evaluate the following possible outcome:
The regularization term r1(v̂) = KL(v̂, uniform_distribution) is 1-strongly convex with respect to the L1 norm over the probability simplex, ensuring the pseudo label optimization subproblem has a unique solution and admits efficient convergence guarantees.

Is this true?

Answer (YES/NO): NO